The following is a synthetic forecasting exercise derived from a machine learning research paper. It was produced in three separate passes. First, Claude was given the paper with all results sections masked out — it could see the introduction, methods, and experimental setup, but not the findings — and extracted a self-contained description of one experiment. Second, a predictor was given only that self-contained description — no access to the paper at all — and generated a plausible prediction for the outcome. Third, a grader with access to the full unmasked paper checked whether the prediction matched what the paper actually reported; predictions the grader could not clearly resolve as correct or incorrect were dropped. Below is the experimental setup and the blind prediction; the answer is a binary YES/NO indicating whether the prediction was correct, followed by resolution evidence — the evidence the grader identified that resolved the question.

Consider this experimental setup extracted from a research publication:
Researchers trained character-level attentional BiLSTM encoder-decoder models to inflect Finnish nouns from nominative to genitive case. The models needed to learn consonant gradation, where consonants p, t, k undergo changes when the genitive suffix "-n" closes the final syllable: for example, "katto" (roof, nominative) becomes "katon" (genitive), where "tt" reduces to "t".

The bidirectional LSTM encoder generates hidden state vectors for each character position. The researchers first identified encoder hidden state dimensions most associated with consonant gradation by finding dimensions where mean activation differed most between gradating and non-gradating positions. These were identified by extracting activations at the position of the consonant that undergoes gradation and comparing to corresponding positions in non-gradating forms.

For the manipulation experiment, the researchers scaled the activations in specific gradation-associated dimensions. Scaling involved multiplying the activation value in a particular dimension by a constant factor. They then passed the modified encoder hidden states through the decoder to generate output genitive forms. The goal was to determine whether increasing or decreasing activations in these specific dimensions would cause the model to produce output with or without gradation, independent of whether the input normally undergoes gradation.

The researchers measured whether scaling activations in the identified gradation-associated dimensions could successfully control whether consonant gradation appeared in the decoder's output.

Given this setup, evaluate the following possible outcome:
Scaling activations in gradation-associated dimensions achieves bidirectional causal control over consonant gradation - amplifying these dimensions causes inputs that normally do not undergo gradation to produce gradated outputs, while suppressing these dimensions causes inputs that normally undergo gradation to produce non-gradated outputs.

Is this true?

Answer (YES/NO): NO